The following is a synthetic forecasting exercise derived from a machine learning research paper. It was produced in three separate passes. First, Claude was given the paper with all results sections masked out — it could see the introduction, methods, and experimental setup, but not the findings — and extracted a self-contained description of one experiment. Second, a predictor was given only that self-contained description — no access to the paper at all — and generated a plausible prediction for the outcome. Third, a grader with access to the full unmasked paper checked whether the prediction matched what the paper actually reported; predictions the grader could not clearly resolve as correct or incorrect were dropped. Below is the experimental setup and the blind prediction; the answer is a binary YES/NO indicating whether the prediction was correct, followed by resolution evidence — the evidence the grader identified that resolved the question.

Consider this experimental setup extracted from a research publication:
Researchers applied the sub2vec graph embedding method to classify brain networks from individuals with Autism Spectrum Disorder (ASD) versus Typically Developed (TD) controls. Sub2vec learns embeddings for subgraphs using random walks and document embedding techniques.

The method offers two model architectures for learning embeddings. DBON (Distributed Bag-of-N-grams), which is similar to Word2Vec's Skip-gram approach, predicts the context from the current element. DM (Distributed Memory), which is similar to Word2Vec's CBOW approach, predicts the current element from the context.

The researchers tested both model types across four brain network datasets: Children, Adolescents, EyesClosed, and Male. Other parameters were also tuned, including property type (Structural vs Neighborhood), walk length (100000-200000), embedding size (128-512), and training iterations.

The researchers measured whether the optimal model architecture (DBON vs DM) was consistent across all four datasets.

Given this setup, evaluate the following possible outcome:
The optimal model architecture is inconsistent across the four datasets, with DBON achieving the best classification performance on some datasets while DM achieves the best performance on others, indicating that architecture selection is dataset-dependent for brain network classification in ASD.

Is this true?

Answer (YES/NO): YES